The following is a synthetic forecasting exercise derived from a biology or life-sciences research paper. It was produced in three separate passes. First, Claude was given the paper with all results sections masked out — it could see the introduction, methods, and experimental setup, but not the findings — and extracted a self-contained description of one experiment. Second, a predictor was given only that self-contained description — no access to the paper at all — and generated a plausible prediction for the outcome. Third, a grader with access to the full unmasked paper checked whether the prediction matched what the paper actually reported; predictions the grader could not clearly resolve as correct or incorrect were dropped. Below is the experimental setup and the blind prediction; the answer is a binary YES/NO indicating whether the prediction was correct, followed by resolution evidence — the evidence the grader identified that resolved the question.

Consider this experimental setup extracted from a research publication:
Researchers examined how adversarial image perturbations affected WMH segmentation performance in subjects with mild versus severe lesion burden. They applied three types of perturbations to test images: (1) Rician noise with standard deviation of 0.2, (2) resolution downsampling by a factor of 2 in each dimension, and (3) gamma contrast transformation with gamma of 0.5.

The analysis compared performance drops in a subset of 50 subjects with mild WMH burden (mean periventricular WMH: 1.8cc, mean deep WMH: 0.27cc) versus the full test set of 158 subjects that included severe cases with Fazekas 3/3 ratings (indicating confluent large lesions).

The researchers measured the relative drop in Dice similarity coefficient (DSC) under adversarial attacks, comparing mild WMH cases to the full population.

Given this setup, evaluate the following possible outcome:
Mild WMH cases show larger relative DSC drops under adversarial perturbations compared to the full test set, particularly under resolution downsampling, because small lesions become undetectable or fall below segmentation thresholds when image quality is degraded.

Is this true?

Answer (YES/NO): YES